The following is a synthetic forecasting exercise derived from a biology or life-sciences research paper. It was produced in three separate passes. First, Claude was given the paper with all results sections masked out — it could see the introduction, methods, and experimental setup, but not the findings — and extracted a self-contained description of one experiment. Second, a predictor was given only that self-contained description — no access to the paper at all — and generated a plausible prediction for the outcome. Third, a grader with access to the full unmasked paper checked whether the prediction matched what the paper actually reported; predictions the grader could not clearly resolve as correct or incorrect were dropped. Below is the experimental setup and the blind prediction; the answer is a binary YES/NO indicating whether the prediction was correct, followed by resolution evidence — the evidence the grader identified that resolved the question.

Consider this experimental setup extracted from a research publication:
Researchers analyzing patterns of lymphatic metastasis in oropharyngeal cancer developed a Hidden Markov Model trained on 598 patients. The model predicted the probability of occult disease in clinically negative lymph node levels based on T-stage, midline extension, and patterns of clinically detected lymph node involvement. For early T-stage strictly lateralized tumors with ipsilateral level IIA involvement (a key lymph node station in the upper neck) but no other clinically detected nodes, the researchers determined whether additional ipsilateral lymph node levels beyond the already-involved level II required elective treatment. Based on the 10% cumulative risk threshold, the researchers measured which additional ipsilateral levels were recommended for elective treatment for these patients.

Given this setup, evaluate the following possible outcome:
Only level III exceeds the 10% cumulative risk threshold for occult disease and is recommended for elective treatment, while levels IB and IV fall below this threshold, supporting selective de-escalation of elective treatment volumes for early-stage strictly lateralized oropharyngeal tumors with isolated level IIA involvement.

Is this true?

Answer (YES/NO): NO